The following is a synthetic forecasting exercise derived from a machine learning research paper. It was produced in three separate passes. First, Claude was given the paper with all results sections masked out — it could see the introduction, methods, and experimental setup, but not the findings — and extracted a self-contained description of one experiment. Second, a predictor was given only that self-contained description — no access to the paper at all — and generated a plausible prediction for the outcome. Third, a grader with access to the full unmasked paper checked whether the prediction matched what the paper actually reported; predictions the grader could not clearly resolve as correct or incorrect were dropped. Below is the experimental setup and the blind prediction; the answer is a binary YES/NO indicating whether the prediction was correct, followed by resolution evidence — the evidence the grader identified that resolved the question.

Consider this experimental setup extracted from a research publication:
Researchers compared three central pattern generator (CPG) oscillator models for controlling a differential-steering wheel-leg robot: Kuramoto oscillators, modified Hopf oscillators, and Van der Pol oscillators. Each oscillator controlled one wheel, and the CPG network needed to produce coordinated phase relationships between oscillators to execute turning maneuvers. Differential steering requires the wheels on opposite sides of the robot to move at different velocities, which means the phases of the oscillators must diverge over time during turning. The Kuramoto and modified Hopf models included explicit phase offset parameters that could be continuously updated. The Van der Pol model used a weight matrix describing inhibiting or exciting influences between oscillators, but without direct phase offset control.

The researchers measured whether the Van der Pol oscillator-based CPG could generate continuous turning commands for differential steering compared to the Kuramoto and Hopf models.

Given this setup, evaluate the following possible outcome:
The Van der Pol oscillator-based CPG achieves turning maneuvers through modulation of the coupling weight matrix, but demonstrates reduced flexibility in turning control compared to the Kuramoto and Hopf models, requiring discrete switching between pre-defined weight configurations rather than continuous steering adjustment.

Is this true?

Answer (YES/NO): NO